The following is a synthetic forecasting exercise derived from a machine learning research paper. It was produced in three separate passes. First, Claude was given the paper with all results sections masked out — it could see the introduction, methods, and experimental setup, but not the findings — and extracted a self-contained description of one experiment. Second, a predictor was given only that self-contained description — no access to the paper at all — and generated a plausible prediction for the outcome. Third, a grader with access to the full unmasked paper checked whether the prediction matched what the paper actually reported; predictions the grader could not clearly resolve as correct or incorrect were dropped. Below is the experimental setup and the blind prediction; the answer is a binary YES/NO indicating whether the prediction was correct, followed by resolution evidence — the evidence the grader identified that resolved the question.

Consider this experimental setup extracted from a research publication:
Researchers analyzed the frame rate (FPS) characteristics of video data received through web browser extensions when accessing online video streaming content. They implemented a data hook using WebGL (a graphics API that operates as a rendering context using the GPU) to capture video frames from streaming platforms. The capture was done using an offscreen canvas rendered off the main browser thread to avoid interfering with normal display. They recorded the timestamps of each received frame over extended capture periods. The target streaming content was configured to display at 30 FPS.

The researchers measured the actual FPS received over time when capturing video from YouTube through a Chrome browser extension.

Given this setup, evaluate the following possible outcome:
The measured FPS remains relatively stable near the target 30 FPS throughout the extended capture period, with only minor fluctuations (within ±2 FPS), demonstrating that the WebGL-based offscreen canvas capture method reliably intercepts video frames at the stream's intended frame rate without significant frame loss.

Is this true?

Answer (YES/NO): NO